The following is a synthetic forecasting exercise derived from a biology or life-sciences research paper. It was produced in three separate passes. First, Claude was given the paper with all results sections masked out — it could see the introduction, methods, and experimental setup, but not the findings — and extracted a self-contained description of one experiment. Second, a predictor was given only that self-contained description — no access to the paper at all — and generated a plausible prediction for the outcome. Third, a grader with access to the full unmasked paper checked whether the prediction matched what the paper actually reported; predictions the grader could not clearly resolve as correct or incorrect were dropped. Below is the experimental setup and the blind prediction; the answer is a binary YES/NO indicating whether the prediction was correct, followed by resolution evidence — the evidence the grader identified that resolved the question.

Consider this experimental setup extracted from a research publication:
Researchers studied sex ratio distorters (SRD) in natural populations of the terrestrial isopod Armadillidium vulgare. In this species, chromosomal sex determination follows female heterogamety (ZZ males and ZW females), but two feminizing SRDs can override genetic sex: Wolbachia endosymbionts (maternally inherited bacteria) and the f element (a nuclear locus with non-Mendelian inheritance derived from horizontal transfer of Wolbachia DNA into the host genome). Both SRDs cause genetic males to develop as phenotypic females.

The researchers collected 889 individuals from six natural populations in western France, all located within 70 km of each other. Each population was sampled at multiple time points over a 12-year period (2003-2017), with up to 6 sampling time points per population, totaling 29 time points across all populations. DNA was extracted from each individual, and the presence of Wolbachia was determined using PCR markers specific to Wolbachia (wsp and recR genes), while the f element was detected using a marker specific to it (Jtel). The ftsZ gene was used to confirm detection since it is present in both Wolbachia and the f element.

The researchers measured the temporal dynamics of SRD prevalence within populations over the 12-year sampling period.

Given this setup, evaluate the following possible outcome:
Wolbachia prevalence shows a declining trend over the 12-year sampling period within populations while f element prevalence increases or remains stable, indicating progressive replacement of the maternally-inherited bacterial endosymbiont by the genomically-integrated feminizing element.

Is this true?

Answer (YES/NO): NO